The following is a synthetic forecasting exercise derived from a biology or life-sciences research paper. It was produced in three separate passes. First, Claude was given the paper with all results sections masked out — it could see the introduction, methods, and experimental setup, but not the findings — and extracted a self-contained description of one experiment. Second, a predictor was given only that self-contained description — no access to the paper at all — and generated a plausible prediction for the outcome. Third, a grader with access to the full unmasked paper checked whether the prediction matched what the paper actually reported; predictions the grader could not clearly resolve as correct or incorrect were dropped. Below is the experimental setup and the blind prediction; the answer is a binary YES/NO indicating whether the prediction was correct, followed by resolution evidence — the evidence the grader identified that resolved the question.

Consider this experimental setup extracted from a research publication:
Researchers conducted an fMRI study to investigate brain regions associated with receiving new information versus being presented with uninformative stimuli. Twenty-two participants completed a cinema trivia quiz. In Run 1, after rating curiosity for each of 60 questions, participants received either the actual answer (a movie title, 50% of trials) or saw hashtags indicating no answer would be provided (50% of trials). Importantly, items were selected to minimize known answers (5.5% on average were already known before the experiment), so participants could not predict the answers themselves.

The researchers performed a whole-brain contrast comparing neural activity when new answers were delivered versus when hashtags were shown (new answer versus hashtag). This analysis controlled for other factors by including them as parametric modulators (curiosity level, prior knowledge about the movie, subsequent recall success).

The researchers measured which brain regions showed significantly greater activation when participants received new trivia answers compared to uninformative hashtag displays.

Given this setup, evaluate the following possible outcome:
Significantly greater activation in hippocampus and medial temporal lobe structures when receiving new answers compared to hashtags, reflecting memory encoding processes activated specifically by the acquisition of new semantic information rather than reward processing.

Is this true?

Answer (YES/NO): YES